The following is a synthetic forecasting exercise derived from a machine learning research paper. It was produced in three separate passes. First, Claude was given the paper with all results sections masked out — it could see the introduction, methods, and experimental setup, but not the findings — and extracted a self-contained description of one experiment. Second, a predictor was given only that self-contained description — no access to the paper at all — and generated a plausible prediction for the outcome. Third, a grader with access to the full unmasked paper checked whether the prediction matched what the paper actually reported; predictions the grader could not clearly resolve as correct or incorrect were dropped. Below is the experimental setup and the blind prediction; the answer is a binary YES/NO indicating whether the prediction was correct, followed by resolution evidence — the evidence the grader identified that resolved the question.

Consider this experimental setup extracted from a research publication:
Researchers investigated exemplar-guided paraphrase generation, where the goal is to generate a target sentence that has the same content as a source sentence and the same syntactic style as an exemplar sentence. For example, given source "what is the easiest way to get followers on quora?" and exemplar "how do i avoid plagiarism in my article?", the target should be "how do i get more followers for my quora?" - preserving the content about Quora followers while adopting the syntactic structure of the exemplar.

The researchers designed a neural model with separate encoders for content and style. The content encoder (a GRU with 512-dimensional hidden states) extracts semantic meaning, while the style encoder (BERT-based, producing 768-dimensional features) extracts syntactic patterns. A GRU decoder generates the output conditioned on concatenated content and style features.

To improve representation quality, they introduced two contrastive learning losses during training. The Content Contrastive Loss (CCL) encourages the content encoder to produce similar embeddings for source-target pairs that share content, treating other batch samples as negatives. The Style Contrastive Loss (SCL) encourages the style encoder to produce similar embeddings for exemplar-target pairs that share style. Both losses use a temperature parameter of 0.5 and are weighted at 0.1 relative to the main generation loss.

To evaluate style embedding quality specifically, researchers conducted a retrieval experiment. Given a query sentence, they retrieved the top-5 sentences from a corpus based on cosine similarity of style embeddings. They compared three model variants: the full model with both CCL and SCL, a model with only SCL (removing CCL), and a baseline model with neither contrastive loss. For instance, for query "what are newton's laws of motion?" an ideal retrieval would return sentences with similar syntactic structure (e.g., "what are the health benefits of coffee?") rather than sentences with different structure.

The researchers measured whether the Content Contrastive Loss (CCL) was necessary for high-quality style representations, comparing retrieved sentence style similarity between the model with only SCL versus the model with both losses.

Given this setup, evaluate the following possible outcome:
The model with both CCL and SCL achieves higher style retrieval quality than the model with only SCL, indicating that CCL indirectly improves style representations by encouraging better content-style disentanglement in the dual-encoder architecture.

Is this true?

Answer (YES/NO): NO